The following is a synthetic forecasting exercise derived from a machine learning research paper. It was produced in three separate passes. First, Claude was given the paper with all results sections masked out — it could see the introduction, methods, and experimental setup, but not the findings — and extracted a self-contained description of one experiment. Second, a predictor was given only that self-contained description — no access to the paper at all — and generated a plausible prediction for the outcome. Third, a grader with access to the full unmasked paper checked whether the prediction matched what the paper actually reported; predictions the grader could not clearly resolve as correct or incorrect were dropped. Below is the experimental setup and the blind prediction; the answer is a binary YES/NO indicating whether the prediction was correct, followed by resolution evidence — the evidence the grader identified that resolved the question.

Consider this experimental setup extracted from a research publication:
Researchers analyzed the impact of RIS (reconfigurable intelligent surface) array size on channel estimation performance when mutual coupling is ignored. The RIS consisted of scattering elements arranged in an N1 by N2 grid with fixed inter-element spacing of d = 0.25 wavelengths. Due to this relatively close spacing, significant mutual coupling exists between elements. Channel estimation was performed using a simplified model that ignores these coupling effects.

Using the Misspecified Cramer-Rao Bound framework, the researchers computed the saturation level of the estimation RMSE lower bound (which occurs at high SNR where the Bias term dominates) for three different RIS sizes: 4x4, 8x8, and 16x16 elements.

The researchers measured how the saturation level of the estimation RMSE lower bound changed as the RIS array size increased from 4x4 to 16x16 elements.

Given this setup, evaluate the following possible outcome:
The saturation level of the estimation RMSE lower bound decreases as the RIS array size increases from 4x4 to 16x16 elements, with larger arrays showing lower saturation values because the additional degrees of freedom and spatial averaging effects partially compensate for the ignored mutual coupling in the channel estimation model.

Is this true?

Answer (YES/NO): NO